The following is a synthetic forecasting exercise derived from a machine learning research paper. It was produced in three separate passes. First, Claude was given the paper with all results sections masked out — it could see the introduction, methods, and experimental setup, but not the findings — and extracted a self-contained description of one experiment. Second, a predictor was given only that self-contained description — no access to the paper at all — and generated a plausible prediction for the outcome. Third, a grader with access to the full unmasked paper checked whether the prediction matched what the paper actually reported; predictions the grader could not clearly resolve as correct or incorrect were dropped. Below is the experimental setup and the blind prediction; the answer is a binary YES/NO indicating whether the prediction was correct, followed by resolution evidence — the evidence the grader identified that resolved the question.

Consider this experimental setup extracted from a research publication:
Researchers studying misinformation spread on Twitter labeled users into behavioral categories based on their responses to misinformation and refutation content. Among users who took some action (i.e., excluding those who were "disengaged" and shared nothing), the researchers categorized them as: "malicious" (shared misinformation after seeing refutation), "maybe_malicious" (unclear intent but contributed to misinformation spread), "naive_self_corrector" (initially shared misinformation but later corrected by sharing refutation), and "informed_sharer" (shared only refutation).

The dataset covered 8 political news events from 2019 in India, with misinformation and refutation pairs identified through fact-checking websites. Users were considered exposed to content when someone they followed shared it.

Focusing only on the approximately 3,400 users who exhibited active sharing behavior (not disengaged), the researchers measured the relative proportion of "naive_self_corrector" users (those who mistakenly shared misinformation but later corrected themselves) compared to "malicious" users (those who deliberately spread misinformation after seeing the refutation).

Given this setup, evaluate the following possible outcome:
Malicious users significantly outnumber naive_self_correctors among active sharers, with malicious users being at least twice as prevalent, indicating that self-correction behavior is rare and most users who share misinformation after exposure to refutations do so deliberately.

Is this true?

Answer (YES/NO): NO